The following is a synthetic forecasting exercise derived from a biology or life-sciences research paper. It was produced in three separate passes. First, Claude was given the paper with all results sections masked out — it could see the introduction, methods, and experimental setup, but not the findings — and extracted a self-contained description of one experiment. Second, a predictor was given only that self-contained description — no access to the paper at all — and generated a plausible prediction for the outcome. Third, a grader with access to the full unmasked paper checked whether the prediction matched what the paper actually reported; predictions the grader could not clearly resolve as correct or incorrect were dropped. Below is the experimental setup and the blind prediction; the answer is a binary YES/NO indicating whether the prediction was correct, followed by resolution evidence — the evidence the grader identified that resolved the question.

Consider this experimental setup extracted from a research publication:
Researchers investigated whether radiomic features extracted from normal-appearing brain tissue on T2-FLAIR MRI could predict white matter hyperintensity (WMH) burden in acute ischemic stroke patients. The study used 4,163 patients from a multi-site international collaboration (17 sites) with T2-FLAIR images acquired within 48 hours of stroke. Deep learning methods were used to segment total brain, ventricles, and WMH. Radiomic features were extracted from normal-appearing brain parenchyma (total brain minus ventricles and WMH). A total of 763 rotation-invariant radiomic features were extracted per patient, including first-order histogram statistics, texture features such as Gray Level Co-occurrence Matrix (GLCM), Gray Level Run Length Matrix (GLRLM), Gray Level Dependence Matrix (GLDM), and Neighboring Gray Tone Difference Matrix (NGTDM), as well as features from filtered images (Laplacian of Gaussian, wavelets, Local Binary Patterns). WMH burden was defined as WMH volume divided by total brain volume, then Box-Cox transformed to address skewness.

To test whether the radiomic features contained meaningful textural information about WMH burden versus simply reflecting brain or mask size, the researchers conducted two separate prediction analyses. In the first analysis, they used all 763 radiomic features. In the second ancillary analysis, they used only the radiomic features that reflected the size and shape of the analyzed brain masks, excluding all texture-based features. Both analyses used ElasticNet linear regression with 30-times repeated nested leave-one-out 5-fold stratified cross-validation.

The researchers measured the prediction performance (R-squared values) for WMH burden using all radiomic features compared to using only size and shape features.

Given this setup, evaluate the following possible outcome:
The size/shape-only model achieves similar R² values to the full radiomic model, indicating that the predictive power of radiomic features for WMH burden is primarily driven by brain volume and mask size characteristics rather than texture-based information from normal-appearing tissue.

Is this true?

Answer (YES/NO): NO